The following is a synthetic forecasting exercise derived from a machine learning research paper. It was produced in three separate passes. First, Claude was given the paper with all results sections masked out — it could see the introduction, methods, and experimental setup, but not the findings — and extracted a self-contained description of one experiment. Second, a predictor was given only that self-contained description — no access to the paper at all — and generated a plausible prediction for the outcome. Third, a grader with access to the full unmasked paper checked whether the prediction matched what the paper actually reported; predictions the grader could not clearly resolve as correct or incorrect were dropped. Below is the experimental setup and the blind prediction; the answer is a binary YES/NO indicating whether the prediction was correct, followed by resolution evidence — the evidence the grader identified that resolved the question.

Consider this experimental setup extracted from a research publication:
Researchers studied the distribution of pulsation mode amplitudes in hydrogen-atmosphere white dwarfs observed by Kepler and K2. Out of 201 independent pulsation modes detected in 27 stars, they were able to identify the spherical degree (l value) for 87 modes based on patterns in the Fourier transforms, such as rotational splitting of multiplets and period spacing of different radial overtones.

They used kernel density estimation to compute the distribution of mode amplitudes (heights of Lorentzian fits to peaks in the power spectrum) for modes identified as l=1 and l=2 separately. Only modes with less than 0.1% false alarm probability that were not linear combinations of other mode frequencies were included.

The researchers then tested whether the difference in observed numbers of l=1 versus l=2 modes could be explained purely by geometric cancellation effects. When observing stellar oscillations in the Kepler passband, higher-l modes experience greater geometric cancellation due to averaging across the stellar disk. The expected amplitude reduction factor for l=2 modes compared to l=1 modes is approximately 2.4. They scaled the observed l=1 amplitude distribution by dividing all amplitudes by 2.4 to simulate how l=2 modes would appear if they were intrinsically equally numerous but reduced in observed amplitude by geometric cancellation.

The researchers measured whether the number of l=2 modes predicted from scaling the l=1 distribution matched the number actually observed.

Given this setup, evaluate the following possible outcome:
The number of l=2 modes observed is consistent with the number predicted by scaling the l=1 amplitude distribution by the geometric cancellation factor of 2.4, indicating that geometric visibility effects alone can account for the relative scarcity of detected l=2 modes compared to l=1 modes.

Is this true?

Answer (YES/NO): NO